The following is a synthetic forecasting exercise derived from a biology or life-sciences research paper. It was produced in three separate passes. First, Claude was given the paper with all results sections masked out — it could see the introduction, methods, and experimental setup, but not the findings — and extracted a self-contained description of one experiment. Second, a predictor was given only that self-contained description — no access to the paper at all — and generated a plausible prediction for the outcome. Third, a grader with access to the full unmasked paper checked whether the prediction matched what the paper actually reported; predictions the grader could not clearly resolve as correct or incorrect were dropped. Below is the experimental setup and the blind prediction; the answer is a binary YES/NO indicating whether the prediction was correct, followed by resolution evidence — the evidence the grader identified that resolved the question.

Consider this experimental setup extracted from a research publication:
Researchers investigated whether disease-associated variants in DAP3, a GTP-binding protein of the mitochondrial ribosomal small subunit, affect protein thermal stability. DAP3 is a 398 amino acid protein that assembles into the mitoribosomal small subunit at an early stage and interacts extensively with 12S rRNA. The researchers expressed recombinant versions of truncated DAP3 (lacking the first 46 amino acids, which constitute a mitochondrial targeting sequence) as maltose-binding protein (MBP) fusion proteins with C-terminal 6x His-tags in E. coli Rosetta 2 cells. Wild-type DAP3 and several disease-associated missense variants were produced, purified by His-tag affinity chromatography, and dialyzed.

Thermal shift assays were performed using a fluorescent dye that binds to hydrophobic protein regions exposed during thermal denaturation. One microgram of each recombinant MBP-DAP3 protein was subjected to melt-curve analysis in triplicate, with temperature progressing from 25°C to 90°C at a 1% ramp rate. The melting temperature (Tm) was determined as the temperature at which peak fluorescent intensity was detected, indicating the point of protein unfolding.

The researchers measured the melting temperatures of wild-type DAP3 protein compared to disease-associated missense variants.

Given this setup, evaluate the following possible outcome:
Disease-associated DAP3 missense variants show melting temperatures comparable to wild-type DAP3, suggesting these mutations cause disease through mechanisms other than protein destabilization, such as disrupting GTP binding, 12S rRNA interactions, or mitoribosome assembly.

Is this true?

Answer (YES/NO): NO